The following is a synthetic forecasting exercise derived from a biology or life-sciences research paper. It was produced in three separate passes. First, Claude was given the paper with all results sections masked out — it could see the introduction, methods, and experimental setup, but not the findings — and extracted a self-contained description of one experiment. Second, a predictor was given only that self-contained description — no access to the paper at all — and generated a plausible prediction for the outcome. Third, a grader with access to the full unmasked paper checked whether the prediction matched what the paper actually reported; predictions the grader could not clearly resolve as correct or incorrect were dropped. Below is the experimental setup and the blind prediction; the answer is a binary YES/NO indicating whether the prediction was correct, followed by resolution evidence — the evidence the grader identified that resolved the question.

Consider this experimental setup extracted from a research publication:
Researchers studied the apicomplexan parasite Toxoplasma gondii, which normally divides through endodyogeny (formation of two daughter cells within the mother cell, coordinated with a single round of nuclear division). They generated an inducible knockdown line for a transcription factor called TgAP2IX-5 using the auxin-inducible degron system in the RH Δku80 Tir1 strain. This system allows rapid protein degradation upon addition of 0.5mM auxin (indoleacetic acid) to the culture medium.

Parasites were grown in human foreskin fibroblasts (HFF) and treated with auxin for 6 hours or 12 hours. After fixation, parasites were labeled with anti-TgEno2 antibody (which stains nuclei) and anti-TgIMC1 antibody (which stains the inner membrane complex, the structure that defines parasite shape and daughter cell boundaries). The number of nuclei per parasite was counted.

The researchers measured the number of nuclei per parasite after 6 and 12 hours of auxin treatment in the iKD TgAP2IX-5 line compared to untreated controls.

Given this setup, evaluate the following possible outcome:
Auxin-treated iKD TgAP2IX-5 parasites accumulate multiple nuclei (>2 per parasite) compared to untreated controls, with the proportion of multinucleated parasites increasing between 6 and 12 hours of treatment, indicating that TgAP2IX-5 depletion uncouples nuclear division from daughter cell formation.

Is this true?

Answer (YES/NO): YES